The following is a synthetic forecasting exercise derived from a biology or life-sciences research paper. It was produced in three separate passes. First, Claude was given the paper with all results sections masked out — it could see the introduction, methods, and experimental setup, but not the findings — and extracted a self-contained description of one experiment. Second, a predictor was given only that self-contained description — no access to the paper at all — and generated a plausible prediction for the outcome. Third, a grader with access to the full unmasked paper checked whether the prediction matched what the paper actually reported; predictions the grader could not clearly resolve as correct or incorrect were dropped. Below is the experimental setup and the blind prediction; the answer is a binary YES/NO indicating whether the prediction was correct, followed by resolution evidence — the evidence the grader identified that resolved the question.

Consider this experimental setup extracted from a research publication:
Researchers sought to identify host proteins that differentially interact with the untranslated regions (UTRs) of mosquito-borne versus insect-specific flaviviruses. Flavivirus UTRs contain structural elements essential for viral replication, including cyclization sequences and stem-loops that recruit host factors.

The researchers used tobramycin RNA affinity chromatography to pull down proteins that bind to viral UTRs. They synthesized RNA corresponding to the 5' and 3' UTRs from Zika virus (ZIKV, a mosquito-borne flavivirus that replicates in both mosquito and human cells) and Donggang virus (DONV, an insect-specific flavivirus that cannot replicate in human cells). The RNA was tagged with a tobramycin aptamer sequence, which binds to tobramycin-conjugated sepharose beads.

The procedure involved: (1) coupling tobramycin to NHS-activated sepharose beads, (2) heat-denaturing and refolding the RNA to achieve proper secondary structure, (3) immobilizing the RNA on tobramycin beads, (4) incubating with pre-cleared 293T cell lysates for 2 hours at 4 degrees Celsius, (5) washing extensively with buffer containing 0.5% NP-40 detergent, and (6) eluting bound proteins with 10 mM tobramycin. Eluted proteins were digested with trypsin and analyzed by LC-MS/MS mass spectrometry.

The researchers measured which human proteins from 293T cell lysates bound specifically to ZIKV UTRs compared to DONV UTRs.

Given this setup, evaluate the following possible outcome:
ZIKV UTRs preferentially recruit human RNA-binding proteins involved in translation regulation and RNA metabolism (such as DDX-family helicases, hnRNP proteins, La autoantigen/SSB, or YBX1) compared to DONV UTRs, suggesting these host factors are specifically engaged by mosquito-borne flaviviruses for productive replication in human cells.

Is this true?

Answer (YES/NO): YES